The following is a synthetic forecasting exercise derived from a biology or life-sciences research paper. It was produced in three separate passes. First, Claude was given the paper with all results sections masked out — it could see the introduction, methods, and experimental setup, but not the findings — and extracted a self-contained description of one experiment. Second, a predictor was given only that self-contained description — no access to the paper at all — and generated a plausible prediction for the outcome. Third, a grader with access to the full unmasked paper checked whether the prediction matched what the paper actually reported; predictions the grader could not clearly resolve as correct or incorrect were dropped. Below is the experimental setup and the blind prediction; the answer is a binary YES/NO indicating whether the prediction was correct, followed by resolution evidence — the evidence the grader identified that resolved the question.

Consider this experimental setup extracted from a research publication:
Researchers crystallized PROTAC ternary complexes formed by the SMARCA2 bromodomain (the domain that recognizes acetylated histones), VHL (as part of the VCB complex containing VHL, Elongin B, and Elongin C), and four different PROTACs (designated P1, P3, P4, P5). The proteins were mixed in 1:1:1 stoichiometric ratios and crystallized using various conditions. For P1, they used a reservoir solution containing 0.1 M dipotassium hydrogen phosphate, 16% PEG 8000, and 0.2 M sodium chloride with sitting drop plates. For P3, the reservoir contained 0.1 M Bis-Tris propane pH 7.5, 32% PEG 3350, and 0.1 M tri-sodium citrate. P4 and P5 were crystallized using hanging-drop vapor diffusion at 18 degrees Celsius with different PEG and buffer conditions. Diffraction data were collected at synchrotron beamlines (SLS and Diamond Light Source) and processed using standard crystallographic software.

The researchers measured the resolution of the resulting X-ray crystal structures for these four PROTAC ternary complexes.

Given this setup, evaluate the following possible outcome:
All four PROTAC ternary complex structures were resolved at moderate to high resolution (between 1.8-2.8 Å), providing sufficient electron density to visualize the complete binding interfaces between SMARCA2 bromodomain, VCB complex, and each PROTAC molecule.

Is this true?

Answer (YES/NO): NO